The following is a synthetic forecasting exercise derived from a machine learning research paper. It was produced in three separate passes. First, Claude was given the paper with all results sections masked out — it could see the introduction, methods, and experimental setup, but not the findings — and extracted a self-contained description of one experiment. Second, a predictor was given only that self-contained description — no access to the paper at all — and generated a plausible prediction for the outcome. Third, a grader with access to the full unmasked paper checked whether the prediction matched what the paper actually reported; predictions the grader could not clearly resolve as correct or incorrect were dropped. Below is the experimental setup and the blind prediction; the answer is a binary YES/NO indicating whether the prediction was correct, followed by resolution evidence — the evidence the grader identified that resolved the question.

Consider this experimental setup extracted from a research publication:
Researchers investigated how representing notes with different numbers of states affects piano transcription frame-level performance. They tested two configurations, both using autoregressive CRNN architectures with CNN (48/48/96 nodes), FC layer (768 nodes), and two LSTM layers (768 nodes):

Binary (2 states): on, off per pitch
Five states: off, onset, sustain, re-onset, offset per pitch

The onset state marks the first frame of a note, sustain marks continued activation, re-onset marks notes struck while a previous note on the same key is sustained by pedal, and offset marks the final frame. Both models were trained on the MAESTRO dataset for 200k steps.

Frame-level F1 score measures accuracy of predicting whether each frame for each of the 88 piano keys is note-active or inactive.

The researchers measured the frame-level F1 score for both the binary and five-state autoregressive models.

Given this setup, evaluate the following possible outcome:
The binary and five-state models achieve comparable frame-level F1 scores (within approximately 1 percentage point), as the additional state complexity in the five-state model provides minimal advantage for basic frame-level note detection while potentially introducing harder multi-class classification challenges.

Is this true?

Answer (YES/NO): NO